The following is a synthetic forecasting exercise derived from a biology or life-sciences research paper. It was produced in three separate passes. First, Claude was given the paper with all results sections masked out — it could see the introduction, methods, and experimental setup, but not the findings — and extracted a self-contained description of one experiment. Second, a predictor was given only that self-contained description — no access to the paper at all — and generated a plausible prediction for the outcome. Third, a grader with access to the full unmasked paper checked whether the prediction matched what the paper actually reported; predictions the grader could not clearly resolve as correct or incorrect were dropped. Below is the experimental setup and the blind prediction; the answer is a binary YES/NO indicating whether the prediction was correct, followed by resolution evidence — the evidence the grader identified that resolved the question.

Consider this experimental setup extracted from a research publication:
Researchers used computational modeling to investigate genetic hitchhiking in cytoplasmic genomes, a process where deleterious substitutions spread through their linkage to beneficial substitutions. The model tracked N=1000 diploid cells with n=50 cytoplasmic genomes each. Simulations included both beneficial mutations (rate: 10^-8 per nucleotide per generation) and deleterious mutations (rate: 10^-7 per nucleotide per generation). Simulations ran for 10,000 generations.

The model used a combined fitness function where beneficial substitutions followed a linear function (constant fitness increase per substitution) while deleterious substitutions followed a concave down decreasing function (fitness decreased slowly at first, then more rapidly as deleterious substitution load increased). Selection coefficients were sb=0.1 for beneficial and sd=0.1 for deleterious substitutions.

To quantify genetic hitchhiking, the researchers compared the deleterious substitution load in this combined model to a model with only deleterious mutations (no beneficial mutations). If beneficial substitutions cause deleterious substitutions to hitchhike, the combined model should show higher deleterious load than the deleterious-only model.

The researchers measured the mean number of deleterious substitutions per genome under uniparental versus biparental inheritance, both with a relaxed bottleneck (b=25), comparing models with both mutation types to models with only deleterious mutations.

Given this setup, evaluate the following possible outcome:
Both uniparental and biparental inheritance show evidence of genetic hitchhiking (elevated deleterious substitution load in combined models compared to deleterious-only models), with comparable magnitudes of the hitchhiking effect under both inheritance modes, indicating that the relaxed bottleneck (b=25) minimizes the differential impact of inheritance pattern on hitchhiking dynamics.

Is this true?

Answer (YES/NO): NO